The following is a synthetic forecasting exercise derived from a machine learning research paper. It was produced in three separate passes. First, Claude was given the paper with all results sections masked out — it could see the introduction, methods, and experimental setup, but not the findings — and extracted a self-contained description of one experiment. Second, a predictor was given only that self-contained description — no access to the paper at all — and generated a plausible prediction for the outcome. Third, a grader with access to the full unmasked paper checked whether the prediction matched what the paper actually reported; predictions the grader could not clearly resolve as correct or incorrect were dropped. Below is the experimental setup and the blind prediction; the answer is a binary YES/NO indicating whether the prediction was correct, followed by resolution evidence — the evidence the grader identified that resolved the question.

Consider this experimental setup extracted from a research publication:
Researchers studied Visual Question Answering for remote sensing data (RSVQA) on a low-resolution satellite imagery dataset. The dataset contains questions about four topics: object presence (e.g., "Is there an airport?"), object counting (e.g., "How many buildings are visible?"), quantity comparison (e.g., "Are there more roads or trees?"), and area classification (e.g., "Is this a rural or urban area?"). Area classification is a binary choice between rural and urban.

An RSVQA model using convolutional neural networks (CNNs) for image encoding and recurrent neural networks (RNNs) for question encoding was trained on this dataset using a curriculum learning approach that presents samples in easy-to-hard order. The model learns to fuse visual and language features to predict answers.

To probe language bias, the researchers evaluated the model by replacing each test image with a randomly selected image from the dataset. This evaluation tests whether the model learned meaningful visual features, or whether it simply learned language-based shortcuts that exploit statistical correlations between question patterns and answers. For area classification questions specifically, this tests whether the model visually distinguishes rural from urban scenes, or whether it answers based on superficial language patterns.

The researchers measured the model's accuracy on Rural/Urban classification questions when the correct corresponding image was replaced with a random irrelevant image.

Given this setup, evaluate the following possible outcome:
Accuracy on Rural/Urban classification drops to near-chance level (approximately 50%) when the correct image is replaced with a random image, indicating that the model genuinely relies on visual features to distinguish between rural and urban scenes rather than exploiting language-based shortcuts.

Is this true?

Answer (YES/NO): YES